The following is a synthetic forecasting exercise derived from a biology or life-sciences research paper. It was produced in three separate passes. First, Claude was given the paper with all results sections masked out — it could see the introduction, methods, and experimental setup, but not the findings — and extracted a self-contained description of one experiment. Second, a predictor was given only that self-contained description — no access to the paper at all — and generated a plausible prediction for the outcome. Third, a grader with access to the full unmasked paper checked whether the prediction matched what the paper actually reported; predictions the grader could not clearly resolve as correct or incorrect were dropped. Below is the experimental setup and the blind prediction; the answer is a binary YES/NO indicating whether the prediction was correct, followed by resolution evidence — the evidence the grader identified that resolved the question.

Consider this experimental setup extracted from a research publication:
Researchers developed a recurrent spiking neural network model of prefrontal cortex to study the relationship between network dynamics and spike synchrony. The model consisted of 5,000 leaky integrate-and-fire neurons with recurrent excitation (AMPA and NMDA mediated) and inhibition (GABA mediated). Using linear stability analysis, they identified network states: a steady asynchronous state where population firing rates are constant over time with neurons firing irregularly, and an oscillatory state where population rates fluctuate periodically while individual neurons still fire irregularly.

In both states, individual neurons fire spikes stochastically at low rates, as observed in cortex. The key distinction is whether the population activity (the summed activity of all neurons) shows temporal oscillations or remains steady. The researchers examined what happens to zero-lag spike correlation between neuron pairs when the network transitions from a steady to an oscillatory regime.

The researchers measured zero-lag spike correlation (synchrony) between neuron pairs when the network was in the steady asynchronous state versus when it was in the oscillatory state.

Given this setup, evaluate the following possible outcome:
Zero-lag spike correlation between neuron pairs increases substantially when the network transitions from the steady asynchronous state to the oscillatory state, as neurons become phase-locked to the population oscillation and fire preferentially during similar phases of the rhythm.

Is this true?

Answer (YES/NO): YES